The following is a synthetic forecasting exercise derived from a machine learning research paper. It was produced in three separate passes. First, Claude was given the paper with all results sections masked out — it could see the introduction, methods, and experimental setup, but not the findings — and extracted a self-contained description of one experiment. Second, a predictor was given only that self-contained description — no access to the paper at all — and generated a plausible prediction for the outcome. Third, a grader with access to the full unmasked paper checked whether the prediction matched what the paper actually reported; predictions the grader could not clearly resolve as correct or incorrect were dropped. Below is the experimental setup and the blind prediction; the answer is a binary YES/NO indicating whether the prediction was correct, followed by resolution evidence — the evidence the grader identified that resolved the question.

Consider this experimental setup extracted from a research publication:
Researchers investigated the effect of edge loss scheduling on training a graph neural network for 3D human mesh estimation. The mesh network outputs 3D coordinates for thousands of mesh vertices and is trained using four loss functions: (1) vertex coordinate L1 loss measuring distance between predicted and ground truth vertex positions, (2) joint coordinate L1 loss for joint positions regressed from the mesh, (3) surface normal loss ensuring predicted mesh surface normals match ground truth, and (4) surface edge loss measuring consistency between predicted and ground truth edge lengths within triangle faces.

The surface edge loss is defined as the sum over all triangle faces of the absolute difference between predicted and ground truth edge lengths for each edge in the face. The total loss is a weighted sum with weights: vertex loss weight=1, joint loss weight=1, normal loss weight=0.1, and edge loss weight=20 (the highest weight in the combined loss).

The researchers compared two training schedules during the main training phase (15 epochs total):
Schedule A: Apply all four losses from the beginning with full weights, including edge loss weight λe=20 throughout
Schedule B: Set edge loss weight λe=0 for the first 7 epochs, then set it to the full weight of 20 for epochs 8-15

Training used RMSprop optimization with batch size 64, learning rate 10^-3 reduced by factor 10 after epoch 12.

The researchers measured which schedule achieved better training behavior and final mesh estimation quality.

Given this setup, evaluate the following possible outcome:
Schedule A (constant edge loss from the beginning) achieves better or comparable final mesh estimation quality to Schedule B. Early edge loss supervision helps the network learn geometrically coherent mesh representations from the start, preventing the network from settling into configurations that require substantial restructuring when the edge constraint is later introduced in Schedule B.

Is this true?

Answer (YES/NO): NO